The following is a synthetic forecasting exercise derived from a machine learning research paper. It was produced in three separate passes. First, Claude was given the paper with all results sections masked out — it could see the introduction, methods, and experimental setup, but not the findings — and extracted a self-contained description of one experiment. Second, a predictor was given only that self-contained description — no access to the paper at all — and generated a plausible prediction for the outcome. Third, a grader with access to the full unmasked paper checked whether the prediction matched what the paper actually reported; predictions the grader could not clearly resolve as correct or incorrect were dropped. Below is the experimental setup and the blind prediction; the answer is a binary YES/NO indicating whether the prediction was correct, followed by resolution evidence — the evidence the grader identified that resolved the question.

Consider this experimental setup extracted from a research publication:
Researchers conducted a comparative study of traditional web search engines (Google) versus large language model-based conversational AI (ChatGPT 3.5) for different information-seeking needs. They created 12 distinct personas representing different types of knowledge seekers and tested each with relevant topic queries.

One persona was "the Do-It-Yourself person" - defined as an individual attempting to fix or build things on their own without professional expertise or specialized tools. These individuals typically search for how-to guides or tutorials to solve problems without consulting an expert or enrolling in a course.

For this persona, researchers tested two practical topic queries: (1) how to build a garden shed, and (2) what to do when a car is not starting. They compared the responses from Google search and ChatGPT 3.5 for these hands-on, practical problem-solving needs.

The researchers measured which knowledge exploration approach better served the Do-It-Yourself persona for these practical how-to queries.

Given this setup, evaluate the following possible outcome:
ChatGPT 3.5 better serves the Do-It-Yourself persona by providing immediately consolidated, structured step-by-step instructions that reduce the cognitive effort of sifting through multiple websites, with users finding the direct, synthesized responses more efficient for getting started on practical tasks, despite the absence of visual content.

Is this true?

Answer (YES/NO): NO